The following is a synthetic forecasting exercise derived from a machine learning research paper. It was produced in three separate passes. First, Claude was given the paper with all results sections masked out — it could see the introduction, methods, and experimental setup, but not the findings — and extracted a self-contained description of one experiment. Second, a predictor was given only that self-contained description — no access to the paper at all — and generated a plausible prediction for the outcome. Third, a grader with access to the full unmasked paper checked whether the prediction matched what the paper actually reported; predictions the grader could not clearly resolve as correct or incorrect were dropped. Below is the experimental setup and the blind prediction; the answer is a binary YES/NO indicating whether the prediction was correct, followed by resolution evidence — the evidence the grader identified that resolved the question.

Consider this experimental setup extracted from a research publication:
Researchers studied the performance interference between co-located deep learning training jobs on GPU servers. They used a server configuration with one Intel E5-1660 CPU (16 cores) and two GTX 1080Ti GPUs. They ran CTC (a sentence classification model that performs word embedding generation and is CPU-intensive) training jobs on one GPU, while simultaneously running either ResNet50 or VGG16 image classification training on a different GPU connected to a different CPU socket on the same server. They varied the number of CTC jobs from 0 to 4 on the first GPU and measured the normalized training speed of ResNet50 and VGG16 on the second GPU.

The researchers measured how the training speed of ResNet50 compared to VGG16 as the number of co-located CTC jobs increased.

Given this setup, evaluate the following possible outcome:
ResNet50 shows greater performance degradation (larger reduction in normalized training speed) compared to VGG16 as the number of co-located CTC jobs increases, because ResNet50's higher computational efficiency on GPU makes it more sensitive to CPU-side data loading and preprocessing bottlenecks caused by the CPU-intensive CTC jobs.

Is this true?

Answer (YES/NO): YES